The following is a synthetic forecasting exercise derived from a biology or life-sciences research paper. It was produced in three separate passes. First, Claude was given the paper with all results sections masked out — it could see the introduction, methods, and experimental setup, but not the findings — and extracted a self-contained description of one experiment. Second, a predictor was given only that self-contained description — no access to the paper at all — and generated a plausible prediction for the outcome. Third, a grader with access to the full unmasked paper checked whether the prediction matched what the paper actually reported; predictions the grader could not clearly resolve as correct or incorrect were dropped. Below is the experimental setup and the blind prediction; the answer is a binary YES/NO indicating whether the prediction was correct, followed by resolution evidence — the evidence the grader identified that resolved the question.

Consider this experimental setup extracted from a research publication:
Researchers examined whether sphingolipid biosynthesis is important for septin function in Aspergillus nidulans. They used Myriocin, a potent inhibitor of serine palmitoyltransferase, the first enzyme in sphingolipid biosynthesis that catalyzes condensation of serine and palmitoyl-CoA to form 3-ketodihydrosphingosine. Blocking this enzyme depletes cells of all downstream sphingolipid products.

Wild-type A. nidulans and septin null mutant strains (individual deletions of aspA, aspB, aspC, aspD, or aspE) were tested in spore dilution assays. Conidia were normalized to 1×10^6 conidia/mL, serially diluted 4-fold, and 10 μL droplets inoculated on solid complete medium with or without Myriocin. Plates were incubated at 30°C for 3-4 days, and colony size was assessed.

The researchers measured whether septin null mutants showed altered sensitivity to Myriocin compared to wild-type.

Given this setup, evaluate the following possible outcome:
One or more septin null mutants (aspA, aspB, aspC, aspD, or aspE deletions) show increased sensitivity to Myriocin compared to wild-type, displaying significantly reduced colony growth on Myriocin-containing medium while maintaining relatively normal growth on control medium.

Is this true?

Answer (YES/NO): YES